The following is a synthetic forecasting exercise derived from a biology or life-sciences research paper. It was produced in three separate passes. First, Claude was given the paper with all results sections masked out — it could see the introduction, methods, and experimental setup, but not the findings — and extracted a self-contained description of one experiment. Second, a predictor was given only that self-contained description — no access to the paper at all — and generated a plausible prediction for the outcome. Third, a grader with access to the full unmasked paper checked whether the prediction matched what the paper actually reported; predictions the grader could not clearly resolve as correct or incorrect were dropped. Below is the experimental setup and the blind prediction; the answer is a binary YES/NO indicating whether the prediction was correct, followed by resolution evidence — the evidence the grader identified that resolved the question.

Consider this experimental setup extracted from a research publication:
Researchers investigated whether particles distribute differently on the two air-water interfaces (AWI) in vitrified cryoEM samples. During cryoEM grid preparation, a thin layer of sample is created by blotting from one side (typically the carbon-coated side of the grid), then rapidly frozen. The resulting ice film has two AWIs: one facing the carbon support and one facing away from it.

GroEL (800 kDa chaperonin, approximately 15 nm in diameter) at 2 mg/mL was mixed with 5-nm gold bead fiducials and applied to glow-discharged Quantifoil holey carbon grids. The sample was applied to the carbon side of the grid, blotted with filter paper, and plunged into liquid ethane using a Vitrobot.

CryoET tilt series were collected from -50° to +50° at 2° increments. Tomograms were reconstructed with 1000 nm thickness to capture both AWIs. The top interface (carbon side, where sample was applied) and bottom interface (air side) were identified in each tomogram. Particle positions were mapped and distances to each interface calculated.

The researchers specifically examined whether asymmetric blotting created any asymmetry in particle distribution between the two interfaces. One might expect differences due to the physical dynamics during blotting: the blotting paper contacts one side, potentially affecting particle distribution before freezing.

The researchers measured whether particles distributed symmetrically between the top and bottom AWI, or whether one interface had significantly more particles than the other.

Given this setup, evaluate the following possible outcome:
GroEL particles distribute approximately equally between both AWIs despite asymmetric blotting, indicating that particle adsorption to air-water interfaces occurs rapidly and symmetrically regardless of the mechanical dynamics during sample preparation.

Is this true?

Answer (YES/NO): NO